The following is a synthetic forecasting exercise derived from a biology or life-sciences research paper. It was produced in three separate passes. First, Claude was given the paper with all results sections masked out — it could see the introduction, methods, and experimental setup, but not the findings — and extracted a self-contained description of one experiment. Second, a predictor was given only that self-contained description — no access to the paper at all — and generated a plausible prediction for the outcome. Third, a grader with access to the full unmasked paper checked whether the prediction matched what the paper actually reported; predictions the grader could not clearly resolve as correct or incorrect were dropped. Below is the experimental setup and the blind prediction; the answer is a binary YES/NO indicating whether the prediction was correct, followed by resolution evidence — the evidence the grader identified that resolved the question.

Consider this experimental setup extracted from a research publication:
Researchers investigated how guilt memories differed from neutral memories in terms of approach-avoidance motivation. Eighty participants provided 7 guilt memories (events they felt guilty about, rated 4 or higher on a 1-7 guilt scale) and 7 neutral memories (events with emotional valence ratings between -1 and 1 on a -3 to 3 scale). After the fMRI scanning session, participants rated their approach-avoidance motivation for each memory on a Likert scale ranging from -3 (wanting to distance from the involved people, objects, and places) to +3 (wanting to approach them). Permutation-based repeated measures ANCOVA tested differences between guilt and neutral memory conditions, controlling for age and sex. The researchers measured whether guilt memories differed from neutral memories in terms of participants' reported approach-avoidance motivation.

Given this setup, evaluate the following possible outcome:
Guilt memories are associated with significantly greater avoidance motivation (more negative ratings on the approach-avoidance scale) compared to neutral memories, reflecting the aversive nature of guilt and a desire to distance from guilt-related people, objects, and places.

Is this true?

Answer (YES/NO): YES